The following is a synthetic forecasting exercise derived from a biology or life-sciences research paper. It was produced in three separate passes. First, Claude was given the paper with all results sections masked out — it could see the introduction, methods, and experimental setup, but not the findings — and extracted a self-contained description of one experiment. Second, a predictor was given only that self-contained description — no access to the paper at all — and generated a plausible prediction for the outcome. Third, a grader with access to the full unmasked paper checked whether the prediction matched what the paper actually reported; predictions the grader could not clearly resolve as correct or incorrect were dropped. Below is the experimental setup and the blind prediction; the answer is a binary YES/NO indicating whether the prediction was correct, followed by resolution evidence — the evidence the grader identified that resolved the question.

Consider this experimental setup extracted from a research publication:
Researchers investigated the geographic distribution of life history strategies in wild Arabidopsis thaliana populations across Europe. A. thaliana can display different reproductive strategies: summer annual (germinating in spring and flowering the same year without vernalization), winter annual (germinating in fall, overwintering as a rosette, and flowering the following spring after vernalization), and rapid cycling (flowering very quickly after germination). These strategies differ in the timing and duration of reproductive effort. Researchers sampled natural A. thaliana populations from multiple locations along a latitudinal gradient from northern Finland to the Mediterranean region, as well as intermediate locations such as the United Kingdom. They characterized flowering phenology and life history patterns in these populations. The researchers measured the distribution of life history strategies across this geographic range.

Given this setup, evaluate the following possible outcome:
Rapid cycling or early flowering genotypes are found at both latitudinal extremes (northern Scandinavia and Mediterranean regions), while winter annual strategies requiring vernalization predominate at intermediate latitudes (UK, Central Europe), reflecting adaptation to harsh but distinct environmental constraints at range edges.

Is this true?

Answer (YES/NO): NO